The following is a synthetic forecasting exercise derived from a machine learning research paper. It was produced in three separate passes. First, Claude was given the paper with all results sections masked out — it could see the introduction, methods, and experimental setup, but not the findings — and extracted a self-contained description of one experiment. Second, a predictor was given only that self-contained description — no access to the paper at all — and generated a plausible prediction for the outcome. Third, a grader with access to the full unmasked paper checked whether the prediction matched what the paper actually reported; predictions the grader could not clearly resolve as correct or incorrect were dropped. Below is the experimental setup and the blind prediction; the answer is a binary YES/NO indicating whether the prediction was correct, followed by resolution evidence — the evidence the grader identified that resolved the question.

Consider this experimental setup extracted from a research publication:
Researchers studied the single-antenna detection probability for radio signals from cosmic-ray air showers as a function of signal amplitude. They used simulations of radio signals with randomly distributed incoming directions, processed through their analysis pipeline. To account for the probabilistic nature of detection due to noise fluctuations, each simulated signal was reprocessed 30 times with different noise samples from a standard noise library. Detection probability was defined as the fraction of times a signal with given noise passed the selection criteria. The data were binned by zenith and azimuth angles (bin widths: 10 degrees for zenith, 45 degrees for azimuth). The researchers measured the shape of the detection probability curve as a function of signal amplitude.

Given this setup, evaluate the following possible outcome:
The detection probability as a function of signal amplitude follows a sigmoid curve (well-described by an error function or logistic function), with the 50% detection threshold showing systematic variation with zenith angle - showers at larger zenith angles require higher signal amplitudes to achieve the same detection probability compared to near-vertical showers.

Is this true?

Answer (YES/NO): YES